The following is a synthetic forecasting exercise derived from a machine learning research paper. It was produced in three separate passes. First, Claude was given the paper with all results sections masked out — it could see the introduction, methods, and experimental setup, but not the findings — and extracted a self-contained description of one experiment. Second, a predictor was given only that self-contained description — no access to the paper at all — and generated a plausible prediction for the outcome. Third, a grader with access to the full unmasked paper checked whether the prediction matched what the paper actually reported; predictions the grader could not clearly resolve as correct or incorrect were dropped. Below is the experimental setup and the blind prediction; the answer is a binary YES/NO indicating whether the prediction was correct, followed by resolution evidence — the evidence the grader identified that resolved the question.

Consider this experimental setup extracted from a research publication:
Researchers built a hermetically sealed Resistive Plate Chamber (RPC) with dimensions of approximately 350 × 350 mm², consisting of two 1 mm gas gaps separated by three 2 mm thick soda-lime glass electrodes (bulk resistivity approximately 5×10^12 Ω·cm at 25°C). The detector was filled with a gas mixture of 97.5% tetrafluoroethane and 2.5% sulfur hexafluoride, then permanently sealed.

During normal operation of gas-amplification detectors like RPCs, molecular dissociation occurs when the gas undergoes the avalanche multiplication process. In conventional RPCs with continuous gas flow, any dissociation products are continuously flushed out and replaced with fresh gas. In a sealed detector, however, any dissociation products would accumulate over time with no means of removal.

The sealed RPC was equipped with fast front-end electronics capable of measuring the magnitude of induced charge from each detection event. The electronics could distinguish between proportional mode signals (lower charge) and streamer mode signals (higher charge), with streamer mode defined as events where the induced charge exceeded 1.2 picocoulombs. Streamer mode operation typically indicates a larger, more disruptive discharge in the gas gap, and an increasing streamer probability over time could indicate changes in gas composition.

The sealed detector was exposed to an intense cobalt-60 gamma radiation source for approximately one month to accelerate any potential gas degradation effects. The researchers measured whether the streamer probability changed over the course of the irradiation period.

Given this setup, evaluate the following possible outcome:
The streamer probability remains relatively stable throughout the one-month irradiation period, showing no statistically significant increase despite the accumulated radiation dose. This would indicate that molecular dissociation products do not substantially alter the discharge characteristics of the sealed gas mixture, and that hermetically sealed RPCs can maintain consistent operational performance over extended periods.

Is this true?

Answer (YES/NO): YES